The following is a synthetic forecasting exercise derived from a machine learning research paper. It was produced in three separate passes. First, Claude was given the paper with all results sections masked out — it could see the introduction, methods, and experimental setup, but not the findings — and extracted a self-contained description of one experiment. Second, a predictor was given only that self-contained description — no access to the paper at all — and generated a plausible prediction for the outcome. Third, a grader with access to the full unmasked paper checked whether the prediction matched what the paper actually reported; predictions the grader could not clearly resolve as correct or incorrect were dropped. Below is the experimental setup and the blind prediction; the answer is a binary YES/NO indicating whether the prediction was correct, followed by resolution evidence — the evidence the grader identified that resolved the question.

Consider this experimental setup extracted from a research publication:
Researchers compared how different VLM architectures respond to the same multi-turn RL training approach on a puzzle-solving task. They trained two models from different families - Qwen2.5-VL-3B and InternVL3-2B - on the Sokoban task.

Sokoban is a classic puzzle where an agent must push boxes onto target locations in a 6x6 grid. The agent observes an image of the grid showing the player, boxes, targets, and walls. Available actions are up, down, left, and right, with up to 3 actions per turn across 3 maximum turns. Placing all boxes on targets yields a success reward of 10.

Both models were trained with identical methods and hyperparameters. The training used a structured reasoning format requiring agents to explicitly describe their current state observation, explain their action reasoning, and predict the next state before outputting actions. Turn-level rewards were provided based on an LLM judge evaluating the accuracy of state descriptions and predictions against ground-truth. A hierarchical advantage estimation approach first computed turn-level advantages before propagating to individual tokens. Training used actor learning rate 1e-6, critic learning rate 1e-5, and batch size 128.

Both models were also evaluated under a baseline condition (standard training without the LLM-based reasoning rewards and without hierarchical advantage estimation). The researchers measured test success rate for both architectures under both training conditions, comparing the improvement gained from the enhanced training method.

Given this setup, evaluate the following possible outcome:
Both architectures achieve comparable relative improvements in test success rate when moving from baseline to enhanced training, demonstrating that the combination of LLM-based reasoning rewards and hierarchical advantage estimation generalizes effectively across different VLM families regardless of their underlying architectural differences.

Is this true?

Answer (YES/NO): NO